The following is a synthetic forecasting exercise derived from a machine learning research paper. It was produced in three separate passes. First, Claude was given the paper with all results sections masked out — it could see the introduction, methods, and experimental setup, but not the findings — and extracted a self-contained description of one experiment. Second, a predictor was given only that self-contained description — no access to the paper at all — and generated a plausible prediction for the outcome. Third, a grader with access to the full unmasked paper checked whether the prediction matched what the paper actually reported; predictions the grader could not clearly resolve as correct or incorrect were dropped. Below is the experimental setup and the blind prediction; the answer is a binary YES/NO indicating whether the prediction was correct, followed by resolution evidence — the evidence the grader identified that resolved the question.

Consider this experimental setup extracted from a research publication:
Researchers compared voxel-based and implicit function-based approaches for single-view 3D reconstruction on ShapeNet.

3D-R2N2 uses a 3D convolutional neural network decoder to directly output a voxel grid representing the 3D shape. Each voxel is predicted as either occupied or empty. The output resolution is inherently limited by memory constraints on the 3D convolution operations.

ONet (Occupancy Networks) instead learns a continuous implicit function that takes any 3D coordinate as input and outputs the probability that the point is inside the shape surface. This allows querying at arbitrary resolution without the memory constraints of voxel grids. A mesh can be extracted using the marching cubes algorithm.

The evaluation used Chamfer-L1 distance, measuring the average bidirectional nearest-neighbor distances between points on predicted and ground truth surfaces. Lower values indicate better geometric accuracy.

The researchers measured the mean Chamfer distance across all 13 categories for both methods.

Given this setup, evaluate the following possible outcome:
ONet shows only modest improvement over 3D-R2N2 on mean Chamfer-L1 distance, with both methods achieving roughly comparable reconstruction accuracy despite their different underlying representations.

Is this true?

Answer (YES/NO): NO